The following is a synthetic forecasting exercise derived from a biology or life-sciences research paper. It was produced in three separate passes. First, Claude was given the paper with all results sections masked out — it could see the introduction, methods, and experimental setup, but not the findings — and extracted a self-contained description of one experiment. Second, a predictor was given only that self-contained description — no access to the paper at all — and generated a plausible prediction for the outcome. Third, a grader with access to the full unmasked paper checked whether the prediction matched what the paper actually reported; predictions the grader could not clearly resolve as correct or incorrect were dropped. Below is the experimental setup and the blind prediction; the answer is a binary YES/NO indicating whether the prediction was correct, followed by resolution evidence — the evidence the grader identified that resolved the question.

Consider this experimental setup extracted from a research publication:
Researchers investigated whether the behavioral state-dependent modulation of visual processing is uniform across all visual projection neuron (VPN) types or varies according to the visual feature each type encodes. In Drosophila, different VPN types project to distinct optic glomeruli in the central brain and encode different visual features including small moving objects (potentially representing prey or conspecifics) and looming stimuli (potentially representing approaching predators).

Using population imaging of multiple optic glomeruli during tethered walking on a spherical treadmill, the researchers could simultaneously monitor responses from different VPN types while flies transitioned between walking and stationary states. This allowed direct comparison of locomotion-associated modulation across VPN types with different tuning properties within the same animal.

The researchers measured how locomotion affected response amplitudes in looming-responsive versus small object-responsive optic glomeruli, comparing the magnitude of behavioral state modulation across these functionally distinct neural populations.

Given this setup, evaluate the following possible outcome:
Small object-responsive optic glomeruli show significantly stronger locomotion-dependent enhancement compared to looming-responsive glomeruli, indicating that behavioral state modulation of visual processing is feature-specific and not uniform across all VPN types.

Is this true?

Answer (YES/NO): NO